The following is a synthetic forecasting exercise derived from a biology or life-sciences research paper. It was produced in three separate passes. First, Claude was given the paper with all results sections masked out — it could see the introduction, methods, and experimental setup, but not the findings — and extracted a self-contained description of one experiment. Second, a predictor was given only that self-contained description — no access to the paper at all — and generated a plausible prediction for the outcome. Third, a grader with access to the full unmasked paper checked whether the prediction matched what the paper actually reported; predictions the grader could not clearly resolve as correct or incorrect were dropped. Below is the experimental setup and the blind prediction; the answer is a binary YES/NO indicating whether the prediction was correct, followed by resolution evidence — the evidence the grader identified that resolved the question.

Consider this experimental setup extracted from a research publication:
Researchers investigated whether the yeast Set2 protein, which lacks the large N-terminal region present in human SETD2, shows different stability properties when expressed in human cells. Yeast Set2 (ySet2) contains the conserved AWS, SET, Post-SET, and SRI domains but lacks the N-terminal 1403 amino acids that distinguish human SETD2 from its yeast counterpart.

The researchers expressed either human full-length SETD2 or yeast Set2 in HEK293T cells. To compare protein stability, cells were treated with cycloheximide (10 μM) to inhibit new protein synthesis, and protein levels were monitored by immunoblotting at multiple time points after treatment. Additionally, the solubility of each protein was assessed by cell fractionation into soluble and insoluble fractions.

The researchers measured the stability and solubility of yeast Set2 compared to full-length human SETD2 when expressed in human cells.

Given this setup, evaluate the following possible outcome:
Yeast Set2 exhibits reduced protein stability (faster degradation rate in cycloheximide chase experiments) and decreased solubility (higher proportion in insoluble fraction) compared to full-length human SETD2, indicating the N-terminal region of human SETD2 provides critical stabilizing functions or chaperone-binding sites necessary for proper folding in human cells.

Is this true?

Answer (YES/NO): NO